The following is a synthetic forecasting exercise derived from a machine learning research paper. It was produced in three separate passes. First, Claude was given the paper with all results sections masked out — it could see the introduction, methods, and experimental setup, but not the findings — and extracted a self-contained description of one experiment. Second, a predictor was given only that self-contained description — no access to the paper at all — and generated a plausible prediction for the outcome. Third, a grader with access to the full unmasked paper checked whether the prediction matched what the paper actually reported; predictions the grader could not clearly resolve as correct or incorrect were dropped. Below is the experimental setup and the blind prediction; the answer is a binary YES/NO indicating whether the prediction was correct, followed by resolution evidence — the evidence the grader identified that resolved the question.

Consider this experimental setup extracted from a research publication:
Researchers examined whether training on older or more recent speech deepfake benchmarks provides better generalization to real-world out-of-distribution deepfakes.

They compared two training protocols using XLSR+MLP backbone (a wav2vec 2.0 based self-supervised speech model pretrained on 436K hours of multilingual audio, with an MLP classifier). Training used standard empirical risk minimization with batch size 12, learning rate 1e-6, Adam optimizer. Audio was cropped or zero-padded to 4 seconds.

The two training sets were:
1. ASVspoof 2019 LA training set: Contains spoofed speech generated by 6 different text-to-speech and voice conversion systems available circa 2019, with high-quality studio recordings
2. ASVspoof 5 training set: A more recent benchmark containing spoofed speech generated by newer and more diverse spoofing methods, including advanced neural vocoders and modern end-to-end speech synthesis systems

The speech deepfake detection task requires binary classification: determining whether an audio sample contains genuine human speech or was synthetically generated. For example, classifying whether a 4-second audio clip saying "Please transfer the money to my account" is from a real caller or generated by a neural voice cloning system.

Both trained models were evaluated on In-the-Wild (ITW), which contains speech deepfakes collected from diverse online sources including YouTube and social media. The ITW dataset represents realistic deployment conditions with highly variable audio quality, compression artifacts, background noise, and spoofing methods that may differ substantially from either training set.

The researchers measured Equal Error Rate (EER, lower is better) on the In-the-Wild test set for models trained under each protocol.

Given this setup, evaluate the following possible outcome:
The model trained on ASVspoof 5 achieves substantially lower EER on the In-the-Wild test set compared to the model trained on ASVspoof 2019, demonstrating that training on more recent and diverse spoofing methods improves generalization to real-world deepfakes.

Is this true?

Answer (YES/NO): NO